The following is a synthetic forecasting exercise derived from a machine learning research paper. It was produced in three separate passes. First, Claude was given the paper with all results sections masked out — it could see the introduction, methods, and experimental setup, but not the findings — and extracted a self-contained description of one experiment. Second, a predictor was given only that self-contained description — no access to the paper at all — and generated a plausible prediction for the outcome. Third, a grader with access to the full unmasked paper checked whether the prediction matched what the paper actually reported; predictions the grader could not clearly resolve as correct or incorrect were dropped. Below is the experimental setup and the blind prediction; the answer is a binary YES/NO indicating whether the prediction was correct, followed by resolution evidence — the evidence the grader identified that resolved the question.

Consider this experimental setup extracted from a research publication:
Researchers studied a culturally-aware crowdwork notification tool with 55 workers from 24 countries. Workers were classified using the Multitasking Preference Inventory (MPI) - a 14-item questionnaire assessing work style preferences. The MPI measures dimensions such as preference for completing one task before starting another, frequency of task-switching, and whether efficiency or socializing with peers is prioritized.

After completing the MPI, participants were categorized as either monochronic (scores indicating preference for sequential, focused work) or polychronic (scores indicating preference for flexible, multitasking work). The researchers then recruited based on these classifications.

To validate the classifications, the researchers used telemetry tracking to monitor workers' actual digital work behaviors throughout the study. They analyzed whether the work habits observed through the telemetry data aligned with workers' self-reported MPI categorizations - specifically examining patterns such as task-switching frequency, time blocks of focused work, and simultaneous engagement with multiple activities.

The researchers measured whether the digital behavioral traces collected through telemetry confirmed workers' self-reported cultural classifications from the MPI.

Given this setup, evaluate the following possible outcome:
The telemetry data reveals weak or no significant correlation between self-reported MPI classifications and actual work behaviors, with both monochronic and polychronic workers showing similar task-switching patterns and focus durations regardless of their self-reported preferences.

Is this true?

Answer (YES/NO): NO